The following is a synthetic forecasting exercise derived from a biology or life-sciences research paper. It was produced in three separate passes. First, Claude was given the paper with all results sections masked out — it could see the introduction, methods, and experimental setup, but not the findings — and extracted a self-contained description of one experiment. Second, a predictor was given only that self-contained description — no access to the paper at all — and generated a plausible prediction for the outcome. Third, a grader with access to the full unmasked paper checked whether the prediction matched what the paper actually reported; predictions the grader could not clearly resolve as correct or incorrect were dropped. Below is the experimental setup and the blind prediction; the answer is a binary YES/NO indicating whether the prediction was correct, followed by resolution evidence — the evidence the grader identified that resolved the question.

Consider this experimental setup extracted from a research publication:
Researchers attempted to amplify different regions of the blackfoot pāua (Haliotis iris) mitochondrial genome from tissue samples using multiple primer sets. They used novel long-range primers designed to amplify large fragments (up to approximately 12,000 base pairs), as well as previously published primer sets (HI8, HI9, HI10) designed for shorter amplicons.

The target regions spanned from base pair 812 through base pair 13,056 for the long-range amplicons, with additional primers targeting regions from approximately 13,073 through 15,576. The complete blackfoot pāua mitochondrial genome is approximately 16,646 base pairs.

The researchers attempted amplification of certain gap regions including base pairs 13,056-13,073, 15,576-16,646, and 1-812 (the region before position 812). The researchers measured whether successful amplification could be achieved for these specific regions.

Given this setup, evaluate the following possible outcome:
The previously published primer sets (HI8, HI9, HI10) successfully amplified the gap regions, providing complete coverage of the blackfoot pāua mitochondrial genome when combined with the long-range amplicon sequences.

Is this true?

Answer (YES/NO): NO